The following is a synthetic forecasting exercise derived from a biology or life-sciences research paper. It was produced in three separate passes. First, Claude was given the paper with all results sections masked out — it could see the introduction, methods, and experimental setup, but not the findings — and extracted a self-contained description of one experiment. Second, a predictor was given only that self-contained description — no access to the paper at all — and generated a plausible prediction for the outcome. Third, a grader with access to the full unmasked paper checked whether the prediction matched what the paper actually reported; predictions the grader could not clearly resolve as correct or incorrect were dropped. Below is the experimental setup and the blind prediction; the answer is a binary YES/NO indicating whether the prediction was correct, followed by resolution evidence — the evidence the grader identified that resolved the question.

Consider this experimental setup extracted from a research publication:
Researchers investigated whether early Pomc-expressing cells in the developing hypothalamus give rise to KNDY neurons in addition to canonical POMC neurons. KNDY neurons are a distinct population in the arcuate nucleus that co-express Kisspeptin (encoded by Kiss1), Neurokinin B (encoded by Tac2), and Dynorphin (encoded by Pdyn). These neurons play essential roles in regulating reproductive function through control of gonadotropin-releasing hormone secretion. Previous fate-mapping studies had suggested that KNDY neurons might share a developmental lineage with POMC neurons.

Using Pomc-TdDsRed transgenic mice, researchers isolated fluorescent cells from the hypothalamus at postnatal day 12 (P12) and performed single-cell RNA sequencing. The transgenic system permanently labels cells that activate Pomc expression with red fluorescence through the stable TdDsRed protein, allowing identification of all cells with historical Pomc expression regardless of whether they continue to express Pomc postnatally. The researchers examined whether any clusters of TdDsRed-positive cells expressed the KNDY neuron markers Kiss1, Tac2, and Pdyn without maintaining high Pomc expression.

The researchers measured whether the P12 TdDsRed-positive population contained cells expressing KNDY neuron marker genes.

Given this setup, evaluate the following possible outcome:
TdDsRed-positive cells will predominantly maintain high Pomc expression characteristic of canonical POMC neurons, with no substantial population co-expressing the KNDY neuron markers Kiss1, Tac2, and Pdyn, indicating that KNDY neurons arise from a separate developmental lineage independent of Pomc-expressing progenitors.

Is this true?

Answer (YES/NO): NO